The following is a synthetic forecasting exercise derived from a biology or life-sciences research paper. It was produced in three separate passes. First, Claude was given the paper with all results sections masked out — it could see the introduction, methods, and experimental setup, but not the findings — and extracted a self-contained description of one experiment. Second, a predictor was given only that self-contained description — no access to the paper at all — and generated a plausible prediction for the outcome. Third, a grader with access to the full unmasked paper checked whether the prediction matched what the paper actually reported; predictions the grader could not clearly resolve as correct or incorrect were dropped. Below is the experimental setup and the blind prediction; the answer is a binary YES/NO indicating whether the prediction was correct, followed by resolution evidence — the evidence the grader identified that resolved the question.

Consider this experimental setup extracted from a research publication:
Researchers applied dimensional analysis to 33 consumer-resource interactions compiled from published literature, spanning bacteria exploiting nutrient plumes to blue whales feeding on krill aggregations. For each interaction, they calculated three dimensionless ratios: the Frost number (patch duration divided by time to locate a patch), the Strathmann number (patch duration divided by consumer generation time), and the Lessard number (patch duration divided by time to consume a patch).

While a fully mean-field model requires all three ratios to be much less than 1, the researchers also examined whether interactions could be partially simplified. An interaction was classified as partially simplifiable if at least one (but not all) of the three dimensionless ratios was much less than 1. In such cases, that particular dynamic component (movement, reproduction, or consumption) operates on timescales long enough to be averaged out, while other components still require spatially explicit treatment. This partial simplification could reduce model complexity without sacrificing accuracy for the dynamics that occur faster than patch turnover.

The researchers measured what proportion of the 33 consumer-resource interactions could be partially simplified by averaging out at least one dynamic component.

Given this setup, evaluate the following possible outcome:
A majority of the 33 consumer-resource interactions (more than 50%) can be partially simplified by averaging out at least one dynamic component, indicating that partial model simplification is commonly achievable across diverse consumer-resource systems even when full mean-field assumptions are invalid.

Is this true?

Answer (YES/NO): YES